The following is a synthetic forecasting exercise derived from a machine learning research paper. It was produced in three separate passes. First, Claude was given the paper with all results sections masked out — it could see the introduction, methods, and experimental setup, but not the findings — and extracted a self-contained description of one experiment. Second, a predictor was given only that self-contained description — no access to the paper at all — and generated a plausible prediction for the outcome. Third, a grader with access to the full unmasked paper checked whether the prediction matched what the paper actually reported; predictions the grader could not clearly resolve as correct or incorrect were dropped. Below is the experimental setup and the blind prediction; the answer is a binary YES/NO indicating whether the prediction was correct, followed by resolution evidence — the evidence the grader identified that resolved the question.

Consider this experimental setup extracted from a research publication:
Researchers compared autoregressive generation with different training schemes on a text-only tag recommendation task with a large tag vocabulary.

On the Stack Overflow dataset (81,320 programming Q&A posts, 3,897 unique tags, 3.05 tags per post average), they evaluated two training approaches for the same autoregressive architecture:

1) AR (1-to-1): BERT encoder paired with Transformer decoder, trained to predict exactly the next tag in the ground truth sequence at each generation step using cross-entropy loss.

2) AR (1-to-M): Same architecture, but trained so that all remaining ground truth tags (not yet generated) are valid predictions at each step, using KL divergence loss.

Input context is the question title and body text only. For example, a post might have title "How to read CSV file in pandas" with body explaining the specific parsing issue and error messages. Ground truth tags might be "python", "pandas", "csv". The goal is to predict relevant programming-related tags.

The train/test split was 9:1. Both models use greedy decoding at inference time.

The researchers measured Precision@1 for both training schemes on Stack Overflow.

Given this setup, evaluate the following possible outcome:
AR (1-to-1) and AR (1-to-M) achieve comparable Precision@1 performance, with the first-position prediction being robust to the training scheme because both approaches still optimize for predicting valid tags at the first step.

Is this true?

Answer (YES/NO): YES